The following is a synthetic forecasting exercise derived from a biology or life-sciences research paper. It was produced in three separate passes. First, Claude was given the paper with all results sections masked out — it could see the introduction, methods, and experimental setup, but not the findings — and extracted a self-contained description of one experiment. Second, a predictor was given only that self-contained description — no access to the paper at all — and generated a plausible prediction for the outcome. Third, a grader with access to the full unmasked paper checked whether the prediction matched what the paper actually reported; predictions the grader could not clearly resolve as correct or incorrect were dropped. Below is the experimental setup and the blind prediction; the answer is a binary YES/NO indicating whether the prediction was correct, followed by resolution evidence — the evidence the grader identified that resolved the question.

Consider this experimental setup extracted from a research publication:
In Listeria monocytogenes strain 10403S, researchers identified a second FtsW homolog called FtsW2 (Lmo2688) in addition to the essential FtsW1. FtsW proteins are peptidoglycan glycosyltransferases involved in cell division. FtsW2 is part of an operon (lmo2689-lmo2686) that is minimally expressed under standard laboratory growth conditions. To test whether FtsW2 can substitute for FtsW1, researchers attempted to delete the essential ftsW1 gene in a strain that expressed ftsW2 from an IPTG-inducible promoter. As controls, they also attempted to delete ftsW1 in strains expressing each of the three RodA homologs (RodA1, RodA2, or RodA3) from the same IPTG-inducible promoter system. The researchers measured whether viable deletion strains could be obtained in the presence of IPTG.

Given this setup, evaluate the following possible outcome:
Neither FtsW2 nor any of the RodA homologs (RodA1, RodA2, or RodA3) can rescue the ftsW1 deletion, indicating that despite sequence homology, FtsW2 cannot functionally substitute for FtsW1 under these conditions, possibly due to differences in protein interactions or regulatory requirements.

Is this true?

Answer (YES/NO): NO